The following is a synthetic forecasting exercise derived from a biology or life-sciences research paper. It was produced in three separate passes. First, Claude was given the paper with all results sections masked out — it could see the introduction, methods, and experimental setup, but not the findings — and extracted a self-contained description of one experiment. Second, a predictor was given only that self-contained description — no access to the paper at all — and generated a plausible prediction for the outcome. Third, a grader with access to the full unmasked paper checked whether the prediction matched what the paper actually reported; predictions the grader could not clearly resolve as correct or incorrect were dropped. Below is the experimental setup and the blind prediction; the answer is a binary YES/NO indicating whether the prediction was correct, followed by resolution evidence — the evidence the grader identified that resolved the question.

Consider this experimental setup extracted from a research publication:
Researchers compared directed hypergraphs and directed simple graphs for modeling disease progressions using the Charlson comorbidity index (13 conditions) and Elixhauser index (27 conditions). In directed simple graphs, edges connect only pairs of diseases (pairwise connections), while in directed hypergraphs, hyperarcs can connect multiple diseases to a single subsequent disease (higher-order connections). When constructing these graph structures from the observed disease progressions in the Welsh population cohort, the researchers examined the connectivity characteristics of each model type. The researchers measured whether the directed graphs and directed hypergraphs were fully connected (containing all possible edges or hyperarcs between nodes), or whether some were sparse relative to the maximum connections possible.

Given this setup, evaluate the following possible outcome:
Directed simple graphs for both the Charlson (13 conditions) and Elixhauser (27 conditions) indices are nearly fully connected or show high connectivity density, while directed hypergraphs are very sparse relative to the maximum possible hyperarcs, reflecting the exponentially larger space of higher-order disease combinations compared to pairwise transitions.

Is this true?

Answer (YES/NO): YES